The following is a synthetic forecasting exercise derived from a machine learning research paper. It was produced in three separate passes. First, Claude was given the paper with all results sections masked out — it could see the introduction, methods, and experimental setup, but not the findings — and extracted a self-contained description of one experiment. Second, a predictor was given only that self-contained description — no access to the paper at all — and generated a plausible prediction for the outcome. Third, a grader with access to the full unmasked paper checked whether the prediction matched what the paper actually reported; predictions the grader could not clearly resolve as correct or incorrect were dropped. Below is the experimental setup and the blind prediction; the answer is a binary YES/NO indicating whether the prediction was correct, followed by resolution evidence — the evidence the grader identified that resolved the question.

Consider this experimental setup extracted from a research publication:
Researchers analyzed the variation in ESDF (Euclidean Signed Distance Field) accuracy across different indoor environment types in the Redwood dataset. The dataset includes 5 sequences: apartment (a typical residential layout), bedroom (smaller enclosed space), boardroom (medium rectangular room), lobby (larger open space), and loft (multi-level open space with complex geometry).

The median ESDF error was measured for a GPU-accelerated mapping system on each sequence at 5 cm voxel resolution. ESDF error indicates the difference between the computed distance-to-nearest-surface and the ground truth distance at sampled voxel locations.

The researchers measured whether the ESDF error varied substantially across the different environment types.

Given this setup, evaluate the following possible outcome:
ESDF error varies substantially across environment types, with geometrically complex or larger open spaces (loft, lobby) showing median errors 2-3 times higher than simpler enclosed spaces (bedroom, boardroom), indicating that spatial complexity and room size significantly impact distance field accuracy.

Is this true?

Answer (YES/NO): NO